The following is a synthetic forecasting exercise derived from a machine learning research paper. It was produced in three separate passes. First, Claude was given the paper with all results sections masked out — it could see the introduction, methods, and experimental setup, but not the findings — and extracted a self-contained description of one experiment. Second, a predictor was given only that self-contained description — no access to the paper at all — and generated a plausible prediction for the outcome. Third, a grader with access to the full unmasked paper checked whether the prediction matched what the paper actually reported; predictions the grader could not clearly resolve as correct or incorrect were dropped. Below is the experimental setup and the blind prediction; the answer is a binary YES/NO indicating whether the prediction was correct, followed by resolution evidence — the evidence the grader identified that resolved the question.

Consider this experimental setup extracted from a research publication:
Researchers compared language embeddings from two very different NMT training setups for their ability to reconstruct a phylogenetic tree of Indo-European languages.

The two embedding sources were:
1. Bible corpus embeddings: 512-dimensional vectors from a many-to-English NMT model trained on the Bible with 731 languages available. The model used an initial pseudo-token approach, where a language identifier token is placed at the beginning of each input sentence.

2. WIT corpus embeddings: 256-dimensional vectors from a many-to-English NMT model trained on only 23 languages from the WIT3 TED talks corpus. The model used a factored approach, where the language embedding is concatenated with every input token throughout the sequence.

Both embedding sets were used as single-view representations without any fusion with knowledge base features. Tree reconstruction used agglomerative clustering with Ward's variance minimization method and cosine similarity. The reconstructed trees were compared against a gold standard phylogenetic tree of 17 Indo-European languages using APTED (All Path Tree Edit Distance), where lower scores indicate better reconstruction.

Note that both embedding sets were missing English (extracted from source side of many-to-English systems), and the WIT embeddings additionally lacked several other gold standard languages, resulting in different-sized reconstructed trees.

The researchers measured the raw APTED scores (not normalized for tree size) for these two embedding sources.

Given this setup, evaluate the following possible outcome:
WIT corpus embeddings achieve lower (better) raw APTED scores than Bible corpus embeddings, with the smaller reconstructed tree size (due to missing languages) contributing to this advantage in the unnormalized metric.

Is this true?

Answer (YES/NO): NO